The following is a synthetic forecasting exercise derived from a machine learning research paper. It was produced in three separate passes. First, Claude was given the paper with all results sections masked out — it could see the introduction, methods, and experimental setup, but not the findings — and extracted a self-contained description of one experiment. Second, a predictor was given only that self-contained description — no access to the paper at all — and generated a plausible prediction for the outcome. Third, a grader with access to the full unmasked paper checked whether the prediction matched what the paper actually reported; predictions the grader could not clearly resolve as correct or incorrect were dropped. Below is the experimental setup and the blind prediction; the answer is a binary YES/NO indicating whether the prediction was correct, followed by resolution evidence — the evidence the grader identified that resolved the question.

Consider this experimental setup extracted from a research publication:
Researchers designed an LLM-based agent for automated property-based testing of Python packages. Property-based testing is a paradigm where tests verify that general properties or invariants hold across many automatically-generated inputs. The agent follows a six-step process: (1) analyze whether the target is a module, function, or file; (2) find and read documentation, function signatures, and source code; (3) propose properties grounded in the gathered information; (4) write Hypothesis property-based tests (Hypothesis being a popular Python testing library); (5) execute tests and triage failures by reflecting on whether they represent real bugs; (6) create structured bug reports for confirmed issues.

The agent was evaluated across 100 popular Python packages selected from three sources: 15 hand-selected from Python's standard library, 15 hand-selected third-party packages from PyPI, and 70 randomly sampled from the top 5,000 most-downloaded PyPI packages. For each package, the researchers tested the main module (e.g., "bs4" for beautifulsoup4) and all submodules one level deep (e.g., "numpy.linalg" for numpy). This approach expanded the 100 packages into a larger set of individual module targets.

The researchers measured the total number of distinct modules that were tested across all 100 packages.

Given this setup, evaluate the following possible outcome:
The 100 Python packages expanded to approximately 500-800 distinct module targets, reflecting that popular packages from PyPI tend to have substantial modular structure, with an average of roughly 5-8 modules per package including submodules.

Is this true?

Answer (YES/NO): NO